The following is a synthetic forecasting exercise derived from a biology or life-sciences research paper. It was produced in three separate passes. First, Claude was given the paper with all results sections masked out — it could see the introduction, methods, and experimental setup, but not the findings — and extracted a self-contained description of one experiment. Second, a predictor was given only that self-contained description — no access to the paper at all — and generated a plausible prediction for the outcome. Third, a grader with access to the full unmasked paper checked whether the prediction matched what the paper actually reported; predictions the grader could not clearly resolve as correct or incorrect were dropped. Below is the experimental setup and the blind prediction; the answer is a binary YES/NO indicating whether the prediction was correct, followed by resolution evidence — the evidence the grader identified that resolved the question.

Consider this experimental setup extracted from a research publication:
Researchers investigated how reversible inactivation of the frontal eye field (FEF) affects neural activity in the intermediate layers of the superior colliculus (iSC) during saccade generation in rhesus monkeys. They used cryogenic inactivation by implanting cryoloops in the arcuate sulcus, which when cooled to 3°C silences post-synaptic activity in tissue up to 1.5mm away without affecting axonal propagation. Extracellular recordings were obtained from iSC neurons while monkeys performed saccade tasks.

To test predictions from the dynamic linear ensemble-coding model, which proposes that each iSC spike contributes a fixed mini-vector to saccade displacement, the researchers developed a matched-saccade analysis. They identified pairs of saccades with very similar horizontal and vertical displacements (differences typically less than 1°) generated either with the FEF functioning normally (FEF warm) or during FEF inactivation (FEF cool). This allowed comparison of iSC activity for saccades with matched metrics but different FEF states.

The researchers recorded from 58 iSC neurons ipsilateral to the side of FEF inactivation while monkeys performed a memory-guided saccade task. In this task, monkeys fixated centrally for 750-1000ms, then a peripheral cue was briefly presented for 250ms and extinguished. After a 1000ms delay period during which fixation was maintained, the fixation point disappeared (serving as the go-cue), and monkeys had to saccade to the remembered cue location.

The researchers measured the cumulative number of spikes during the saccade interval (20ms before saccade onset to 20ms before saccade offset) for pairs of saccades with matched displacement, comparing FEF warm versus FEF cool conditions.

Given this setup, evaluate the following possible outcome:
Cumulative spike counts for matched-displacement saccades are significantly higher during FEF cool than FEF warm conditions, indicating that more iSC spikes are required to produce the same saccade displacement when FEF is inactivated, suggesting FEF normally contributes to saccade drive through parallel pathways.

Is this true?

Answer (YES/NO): NO